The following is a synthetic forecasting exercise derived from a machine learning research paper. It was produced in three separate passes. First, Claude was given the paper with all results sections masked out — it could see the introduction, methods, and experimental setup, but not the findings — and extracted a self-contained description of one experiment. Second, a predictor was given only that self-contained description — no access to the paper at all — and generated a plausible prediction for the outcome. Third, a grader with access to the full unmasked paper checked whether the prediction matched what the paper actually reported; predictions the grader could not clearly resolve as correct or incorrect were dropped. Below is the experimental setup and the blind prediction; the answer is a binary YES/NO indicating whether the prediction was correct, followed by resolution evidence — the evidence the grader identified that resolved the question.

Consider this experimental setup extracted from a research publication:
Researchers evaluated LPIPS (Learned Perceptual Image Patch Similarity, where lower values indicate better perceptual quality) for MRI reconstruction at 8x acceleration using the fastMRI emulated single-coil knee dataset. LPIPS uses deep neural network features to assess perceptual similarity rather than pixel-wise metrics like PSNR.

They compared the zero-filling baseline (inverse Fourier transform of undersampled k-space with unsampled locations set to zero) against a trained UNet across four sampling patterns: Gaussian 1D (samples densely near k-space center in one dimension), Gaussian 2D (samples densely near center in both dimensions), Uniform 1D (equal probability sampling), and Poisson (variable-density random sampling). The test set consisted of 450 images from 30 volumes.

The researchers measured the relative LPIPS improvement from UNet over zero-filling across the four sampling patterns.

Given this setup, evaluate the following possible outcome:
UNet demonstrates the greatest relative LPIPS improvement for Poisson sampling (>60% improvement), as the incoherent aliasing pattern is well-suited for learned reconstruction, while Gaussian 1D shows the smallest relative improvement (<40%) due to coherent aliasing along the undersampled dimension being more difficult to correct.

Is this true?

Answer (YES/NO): NO